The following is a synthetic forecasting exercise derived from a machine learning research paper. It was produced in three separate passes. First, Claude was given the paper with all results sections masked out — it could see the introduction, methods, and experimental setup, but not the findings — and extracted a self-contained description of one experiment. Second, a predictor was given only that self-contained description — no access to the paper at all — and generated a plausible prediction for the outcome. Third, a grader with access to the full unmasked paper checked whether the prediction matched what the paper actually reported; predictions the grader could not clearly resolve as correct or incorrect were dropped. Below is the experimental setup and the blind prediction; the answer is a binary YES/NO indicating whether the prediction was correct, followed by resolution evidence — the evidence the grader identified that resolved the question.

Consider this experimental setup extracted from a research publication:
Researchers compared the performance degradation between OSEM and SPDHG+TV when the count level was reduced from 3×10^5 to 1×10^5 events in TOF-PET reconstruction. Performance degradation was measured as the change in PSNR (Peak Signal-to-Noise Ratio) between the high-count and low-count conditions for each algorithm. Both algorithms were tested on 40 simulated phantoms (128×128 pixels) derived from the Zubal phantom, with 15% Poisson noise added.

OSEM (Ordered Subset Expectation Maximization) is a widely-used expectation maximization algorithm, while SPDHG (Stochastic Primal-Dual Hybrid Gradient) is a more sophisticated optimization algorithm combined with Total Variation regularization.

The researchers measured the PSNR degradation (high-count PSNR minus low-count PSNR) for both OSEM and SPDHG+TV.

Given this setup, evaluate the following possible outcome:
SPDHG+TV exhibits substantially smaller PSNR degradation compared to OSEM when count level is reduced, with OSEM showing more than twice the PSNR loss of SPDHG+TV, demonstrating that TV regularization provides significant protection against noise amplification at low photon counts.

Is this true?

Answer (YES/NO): NO